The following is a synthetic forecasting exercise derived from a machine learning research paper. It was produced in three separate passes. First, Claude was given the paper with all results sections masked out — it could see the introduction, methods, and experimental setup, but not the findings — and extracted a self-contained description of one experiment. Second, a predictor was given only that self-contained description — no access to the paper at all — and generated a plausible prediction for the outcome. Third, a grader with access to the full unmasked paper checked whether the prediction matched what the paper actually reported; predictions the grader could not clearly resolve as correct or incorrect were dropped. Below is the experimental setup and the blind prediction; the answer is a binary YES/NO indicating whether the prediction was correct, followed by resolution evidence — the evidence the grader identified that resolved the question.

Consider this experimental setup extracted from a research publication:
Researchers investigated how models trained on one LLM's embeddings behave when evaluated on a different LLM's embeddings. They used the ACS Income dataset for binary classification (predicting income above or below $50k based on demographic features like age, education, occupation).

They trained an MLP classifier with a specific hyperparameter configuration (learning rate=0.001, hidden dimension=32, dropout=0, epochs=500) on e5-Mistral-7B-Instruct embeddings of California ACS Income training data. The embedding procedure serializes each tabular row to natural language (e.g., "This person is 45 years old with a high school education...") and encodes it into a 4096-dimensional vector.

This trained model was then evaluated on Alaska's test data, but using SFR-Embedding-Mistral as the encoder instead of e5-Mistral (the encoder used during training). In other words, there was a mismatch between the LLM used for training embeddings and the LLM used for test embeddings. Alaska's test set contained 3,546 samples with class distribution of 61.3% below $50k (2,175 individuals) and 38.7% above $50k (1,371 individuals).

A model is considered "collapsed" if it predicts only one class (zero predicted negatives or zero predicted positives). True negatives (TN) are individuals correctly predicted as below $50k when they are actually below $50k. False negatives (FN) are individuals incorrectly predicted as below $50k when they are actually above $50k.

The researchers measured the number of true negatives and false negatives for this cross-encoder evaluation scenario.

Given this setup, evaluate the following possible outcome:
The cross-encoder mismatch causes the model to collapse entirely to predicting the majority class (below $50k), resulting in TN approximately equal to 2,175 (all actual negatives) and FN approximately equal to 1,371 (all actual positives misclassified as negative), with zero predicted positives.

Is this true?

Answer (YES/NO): NO